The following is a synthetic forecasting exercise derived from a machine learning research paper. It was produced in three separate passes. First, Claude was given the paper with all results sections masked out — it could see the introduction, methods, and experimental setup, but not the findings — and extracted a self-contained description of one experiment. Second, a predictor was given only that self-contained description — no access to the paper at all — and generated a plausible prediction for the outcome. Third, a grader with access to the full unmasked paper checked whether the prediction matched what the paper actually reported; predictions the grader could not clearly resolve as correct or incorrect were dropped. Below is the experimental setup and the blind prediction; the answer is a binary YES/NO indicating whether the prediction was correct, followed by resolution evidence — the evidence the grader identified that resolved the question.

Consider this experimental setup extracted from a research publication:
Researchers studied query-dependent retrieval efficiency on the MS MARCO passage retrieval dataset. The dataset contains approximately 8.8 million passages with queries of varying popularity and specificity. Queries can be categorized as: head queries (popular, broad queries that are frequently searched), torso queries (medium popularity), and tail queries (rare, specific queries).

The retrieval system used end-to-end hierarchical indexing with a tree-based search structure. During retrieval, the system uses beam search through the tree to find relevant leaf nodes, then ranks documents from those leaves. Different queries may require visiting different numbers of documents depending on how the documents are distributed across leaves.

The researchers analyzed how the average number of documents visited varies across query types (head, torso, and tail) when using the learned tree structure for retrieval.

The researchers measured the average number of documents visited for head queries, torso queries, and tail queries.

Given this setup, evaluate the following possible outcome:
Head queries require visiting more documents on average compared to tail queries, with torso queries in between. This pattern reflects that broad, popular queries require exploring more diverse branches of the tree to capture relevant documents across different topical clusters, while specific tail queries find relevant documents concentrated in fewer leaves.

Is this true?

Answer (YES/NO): NO